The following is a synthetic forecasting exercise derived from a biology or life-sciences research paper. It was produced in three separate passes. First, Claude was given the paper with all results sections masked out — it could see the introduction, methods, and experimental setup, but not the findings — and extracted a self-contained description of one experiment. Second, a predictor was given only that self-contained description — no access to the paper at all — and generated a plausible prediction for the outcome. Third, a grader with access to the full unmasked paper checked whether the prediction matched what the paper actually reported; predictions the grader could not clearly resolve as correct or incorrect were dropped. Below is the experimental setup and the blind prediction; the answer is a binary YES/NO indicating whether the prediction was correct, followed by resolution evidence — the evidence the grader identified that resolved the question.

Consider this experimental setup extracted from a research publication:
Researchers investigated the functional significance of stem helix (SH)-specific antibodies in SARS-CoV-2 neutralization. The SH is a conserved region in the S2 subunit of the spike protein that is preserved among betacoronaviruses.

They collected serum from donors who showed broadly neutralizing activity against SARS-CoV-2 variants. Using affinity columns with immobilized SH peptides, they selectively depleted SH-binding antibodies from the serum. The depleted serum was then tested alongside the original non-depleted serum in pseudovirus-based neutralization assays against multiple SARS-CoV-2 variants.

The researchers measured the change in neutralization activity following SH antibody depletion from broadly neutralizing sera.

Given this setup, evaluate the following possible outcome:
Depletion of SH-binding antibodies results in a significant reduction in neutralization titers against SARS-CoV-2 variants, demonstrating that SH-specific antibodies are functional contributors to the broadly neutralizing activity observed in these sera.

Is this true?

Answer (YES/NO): NO